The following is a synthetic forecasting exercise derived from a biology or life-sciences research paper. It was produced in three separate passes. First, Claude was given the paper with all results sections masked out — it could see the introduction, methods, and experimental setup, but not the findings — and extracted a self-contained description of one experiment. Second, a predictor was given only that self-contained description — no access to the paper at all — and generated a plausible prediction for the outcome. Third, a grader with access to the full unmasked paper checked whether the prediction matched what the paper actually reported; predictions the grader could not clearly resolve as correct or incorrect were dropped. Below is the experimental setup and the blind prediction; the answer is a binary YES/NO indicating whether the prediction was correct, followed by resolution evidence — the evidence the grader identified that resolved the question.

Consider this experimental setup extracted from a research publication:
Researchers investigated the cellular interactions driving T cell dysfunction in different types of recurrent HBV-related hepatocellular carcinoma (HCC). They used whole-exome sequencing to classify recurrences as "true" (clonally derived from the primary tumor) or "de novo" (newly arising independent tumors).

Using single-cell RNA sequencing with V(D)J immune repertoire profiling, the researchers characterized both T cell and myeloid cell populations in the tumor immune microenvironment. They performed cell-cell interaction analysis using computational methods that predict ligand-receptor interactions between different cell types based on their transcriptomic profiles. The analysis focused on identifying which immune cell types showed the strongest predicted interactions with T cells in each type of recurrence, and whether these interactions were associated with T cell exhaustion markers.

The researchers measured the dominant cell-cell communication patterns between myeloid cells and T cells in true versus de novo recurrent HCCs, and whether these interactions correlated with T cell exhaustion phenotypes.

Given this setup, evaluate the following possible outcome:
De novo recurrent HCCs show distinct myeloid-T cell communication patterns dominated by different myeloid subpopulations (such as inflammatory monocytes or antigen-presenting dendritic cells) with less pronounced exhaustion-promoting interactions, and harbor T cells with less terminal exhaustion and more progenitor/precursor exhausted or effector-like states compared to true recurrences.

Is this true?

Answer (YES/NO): NO